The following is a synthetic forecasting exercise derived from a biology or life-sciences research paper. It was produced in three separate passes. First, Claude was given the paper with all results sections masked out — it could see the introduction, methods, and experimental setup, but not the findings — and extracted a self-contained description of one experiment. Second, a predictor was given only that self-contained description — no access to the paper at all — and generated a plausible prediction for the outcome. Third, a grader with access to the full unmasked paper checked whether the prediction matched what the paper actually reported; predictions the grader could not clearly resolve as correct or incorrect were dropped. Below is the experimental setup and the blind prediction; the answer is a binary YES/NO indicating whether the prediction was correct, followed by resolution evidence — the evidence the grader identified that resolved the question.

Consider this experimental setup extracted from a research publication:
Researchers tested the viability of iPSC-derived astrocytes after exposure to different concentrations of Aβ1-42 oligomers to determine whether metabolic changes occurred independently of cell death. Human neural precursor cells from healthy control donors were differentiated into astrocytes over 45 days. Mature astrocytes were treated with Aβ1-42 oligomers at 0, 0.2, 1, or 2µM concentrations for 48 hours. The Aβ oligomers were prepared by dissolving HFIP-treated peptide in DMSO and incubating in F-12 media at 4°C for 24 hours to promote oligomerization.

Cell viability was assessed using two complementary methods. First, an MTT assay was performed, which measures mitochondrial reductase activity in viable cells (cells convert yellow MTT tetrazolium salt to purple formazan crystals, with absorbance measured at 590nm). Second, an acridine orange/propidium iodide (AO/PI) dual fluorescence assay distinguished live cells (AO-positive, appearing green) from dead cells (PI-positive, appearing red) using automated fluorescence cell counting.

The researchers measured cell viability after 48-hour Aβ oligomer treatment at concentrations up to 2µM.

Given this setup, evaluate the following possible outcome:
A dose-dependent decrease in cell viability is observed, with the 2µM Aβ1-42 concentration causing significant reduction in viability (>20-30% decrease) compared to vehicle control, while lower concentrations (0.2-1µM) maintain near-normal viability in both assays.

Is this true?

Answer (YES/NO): NO